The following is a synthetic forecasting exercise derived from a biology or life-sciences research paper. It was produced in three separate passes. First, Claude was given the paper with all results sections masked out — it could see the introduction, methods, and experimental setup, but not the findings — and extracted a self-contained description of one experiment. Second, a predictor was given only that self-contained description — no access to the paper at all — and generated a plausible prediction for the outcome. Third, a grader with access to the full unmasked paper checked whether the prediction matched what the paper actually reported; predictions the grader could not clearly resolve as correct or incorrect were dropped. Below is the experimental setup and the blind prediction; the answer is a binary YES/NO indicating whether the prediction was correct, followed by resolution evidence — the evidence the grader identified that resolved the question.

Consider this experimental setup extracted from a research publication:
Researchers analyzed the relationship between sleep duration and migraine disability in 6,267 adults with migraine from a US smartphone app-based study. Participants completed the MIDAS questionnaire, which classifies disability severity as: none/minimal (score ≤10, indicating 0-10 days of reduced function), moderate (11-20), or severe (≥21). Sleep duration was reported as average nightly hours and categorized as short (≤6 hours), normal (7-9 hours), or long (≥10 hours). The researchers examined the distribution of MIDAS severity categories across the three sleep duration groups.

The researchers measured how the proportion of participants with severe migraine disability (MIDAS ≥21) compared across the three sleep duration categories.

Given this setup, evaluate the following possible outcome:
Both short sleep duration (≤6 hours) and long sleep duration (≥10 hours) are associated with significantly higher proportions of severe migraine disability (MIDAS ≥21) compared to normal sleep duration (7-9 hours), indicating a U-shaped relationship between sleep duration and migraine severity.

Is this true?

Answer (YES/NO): NO